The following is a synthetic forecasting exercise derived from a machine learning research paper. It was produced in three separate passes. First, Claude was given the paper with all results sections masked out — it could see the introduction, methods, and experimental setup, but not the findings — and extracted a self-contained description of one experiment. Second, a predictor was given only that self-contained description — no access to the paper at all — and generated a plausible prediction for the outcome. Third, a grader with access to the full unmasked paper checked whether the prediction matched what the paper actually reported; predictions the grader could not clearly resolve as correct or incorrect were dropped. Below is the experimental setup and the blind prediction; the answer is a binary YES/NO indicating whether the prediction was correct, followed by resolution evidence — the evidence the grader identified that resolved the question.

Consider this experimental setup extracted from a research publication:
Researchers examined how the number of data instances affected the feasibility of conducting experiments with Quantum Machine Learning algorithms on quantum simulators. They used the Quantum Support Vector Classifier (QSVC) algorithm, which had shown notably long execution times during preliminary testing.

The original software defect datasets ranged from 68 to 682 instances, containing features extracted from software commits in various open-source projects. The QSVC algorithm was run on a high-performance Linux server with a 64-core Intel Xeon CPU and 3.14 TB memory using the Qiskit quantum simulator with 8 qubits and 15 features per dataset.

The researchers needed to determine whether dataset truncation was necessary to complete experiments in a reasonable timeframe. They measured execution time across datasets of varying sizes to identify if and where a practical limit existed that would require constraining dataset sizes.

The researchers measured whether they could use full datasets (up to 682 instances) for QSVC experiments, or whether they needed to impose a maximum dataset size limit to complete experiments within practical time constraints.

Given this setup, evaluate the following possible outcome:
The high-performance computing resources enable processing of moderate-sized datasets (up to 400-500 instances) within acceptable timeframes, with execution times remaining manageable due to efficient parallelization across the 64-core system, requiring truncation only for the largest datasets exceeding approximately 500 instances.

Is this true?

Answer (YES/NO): NO